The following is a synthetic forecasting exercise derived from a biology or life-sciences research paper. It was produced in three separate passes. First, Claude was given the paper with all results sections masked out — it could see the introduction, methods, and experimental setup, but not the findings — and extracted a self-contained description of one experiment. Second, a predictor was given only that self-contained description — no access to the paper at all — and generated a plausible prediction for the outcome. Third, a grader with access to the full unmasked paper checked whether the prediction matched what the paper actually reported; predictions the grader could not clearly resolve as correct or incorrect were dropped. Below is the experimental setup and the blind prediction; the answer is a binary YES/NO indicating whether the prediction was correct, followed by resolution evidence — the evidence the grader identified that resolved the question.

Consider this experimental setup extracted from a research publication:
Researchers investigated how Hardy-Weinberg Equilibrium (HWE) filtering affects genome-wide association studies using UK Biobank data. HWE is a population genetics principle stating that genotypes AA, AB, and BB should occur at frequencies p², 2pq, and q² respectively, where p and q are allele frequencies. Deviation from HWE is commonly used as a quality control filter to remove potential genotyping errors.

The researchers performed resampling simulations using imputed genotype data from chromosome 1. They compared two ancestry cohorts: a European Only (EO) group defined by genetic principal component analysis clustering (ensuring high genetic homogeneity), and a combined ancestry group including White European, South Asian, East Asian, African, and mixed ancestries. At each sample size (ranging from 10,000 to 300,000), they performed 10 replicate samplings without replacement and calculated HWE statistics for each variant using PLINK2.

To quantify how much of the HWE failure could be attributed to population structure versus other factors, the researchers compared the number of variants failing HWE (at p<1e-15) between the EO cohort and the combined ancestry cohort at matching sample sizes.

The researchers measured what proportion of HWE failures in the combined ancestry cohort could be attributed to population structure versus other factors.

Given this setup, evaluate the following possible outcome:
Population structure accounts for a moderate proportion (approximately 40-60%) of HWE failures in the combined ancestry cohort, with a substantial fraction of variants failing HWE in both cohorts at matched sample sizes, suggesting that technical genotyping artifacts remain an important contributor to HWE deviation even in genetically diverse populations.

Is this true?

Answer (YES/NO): NO